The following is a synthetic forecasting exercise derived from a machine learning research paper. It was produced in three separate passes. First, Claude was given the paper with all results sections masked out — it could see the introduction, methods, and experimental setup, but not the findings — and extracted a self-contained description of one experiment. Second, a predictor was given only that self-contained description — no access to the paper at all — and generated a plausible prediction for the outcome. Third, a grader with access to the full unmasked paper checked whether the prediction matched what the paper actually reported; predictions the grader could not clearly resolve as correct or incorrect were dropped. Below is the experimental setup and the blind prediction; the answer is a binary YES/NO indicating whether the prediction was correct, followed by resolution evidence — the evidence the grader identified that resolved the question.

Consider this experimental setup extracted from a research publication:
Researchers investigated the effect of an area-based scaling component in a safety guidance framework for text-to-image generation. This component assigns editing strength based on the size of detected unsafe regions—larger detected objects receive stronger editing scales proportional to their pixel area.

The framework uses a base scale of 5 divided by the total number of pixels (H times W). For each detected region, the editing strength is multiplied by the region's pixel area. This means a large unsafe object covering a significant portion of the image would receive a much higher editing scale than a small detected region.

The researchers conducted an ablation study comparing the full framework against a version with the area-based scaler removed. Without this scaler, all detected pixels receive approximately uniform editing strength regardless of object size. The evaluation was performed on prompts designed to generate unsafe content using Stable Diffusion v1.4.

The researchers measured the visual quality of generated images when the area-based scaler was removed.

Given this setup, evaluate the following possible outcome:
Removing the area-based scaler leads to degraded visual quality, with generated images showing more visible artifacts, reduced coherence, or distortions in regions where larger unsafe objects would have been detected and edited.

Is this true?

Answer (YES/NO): YES